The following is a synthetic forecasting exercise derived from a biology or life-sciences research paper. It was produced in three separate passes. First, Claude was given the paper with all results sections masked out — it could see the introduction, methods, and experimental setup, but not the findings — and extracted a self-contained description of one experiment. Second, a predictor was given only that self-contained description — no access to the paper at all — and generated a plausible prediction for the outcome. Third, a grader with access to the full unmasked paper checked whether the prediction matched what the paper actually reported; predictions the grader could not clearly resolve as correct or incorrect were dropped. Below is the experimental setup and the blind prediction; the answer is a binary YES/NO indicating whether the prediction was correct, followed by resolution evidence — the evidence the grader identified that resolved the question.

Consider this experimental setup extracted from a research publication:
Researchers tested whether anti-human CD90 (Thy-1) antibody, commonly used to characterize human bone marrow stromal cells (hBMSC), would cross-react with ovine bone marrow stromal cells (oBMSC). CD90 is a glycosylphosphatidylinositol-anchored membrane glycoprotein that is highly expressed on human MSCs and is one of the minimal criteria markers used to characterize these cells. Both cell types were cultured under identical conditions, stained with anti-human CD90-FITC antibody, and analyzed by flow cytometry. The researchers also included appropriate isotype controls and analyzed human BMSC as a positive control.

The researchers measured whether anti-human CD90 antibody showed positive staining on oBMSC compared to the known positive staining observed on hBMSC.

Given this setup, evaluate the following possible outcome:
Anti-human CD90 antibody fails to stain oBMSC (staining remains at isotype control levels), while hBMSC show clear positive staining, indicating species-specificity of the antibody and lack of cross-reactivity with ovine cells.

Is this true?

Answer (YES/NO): YES